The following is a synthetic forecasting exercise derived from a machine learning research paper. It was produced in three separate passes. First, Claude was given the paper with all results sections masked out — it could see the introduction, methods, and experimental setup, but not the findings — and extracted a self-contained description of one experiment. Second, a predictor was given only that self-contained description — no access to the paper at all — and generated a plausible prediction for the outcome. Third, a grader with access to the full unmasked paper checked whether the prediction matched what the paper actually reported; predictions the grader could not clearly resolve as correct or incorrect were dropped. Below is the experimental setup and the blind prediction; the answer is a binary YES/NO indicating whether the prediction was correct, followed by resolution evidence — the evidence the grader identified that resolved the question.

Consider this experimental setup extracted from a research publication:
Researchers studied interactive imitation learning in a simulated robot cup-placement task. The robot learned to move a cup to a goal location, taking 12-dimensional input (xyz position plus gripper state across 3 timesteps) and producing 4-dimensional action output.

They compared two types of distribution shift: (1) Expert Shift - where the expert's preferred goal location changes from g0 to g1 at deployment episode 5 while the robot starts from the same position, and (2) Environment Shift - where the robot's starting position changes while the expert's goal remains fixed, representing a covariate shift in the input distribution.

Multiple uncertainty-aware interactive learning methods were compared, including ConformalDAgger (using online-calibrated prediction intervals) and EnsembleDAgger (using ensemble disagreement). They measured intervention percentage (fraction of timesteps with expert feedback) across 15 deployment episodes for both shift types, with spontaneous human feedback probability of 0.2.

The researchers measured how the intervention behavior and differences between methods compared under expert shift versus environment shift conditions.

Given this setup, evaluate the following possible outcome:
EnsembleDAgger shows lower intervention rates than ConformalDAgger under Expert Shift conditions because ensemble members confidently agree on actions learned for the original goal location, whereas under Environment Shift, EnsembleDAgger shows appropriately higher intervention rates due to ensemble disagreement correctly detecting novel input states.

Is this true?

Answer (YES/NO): NO